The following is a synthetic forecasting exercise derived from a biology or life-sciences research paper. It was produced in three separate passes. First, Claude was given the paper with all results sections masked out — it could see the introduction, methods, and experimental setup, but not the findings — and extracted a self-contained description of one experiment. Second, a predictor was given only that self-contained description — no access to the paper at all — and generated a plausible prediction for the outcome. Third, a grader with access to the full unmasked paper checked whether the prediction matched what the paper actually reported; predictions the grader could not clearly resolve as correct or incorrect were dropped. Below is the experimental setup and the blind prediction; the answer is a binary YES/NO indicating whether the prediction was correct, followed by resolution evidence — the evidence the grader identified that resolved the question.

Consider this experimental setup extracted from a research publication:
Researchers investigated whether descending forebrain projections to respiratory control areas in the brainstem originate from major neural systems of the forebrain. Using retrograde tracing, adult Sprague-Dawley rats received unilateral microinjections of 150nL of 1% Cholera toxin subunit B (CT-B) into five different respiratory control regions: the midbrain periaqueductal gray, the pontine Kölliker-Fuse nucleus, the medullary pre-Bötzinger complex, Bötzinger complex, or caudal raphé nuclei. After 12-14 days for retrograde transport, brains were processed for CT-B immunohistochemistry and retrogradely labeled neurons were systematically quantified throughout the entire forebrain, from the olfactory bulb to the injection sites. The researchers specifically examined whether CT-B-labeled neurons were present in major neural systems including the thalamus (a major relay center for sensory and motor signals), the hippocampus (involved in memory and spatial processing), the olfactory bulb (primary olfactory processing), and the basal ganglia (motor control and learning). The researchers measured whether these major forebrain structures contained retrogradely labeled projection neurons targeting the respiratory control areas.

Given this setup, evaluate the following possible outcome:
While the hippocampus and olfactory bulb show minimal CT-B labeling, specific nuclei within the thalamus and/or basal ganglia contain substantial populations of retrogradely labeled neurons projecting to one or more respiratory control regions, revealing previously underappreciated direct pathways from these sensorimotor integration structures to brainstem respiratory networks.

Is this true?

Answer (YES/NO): NO